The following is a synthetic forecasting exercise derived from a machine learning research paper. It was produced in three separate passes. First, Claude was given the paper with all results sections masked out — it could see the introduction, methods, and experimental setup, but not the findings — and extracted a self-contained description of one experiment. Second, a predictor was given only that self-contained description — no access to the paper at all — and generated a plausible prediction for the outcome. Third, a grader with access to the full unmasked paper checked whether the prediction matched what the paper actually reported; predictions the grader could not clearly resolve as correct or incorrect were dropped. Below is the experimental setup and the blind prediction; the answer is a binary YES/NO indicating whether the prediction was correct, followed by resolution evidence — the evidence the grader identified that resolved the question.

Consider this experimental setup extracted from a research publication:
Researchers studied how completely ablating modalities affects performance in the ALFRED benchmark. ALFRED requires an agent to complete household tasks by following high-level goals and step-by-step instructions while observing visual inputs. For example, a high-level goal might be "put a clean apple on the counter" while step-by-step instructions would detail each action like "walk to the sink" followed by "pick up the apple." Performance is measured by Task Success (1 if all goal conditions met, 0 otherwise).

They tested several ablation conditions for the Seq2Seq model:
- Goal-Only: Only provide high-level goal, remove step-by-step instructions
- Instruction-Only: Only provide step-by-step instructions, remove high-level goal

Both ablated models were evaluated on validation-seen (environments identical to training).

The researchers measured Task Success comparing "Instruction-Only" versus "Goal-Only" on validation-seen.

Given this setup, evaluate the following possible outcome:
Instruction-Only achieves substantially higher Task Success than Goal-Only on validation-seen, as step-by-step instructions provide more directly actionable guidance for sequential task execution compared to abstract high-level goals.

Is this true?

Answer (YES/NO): YES